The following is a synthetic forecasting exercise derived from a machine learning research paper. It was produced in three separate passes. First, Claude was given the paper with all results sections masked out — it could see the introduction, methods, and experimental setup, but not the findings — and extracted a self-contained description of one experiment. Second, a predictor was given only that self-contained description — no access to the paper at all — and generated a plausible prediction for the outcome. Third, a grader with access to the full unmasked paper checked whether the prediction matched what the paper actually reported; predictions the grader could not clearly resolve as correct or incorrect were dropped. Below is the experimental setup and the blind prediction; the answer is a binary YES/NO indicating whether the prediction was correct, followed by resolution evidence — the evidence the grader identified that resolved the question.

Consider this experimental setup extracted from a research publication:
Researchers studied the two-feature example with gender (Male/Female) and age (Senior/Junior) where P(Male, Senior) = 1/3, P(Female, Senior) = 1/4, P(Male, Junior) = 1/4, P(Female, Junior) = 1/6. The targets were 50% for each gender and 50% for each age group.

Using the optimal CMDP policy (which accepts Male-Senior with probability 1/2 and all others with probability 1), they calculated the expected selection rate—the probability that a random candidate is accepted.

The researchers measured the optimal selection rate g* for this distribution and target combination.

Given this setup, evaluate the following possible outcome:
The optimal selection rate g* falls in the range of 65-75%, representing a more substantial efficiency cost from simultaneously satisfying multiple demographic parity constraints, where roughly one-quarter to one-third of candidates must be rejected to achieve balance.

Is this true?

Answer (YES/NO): NO